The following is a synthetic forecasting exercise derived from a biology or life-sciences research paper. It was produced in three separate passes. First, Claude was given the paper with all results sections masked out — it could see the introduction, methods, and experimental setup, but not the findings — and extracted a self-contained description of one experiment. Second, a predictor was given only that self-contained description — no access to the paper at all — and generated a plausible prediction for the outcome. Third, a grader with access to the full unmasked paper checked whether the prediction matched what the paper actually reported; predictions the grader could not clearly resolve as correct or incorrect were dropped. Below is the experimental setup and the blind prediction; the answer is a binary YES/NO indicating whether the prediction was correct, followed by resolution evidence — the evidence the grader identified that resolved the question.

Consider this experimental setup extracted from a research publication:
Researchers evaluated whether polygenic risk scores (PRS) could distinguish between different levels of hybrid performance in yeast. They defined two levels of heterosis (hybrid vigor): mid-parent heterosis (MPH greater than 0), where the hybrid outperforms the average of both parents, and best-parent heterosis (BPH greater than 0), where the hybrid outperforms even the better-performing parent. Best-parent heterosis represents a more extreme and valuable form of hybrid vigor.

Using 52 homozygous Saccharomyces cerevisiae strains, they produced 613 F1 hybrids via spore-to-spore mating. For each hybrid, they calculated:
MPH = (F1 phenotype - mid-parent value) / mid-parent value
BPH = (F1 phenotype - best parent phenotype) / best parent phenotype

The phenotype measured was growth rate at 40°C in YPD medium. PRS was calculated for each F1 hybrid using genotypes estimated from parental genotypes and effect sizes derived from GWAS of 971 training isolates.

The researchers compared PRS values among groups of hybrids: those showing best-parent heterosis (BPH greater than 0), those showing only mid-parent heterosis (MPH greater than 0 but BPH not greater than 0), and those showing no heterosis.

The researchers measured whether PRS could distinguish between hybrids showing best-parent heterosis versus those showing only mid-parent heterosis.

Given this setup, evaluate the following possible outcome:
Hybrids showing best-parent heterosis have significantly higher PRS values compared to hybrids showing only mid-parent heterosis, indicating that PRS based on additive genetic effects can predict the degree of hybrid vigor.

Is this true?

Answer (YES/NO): NO